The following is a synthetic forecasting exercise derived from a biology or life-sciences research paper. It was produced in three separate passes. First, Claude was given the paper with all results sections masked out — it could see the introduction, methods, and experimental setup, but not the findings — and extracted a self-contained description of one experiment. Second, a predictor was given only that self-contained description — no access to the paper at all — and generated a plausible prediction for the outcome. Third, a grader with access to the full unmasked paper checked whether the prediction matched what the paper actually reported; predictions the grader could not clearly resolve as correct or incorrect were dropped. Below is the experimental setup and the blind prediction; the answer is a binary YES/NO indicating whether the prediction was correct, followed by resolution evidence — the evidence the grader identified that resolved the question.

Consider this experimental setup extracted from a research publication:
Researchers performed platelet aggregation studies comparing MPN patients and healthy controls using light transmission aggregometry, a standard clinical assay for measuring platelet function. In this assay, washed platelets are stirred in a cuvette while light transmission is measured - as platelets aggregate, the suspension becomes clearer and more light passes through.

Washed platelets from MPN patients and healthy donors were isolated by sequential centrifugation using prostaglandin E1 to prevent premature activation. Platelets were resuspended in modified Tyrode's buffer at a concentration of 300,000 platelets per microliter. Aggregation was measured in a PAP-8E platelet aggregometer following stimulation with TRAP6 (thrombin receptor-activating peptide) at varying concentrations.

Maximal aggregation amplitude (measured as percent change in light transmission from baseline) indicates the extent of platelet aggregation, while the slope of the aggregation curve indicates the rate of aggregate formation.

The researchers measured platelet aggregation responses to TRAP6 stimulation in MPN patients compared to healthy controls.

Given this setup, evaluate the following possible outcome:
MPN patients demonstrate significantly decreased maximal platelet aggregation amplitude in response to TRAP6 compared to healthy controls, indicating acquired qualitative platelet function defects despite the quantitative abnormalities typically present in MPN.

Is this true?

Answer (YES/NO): NO